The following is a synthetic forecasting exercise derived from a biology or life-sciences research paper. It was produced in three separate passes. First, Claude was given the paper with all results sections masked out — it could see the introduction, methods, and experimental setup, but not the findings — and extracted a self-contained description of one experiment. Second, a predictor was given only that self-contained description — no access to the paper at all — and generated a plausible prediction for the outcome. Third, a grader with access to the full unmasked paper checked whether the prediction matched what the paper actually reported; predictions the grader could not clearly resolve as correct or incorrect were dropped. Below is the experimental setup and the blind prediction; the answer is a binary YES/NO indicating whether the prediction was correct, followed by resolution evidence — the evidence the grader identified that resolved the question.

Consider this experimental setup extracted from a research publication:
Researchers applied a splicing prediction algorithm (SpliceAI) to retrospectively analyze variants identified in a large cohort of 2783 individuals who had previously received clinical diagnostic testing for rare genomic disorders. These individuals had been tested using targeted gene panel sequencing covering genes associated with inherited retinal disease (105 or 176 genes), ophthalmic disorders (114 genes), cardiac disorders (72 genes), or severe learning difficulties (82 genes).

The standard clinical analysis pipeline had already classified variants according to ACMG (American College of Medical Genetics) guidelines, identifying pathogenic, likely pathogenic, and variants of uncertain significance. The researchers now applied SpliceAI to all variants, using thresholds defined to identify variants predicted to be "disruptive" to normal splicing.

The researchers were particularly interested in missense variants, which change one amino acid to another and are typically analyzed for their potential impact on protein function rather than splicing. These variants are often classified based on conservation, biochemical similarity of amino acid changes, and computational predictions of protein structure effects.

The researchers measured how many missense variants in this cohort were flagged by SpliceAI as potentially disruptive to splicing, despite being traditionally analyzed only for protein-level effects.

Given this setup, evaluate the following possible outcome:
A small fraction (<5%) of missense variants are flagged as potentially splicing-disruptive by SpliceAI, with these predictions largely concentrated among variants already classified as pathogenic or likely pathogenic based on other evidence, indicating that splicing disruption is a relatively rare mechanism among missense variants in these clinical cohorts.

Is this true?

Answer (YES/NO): NO